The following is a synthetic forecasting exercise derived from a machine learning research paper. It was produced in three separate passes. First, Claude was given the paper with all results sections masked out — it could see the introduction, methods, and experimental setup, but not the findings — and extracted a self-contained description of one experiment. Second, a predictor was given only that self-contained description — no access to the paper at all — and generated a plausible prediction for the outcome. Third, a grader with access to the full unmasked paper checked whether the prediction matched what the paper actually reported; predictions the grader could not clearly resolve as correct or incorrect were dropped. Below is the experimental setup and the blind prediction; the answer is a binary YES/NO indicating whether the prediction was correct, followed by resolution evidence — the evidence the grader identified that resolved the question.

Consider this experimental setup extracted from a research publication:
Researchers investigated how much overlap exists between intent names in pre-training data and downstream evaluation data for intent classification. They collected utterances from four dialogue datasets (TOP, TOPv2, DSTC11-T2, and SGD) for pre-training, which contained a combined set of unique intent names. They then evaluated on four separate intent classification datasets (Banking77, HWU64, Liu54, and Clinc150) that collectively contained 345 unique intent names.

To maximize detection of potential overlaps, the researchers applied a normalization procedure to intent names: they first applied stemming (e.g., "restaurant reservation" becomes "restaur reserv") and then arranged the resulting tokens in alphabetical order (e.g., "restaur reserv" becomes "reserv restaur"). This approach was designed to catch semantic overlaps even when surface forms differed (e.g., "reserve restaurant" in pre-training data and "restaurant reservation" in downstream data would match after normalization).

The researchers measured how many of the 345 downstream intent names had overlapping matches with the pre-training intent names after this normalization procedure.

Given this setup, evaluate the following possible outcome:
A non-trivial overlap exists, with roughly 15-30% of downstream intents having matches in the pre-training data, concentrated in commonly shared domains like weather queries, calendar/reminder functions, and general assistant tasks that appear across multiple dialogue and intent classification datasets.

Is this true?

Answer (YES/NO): NO